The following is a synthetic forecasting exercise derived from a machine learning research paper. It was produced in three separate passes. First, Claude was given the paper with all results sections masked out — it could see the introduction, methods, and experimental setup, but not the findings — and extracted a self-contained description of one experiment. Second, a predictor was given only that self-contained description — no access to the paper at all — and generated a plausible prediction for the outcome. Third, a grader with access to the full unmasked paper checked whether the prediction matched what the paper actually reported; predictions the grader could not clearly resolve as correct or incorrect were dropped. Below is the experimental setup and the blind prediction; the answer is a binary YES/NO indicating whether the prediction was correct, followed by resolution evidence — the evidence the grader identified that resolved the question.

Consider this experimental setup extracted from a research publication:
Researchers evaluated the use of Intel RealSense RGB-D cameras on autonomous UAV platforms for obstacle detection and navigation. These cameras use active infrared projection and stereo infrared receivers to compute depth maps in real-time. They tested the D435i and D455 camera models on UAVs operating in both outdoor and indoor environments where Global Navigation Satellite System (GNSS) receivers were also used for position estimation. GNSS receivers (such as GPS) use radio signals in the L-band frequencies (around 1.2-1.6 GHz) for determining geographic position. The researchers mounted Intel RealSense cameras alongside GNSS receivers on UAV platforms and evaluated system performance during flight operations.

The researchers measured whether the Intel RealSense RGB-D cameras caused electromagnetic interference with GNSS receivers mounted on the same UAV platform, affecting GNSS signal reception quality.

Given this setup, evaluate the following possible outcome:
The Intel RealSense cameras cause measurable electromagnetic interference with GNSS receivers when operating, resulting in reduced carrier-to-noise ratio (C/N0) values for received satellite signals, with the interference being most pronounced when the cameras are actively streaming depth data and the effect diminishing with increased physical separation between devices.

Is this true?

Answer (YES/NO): NO